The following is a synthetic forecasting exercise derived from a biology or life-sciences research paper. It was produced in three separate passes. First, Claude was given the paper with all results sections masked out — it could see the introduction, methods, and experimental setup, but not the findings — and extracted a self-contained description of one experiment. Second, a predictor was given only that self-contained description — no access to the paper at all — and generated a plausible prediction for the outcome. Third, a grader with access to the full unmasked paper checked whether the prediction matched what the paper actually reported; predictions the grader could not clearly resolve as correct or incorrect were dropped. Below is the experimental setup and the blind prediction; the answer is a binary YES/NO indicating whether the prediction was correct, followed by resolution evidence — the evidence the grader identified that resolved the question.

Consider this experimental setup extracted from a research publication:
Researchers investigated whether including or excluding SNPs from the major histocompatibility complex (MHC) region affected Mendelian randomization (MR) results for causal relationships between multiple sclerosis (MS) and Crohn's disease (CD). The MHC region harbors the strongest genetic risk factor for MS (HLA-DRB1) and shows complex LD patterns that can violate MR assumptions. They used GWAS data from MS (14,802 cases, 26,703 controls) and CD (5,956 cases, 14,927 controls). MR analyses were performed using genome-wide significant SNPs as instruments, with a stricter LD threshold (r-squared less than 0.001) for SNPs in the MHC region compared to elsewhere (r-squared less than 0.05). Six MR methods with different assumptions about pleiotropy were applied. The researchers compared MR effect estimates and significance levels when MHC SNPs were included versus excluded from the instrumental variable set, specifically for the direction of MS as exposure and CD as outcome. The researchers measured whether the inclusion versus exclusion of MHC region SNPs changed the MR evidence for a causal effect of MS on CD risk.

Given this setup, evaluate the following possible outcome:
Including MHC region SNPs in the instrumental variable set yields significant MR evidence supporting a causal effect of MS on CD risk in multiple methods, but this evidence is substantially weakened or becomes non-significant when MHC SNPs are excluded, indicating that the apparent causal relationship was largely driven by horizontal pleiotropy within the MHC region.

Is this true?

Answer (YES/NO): NO